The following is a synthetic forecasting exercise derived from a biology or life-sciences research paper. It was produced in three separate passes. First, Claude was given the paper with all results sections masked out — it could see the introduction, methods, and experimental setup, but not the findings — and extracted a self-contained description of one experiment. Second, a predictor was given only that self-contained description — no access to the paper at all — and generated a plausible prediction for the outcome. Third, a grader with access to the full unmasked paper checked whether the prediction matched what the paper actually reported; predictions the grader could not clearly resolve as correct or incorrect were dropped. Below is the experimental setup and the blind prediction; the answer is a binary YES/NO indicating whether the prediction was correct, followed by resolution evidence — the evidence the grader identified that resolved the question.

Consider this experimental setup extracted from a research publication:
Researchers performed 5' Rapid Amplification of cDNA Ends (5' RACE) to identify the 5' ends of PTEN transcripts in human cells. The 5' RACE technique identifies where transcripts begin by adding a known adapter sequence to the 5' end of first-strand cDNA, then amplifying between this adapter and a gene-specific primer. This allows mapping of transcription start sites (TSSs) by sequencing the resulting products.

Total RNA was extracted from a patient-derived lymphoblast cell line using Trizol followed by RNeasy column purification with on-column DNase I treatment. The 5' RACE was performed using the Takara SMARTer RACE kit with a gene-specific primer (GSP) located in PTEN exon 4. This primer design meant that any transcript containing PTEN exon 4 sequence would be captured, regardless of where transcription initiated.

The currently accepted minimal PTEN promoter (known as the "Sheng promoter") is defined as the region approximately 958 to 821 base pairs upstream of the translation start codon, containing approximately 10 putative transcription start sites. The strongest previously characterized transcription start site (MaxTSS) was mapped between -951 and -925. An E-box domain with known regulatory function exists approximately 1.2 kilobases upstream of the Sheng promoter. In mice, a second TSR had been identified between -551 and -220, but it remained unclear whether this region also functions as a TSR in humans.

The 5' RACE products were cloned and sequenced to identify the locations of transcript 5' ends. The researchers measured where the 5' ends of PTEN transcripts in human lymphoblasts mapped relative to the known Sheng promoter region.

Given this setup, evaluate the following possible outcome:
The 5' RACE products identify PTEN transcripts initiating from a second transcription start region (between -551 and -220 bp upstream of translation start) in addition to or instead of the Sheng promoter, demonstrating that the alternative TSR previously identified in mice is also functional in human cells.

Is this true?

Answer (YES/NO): NO